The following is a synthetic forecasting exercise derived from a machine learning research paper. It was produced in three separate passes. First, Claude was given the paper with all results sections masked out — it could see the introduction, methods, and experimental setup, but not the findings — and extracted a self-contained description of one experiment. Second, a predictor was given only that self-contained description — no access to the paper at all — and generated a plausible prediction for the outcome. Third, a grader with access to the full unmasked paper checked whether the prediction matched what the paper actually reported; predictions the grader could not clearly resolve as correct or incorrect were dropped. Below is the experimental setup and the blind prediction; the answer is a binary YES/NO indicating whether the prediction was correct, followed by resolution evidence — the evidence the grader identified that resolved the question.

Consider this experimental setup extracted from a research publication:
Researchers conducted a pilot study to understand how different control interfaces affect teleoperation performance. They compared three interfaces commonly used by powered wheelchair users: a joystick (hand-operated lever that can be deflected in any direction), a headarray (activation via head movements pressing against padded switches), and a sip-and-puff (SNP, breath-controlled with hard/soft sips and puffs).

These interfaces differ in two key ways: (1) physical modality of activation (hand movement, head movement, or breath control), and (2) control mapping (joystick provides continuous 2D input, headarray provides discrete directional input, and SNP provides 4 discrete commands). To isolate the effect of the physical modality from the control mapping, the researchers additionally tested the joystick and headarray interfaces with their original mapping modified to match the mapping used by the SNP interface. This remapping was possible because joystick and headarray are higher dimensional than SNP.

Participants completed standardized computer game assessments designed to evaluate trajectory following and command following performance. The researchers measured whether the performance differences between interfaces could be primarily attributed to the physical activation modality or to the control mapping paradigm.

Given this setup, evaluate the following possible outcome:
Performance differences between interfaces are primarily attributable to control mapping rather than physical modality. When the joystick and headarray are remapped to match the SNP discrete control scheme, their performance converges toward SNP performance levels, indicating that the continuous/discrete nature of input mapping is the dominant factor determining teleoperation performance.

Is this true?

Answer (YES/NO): YES